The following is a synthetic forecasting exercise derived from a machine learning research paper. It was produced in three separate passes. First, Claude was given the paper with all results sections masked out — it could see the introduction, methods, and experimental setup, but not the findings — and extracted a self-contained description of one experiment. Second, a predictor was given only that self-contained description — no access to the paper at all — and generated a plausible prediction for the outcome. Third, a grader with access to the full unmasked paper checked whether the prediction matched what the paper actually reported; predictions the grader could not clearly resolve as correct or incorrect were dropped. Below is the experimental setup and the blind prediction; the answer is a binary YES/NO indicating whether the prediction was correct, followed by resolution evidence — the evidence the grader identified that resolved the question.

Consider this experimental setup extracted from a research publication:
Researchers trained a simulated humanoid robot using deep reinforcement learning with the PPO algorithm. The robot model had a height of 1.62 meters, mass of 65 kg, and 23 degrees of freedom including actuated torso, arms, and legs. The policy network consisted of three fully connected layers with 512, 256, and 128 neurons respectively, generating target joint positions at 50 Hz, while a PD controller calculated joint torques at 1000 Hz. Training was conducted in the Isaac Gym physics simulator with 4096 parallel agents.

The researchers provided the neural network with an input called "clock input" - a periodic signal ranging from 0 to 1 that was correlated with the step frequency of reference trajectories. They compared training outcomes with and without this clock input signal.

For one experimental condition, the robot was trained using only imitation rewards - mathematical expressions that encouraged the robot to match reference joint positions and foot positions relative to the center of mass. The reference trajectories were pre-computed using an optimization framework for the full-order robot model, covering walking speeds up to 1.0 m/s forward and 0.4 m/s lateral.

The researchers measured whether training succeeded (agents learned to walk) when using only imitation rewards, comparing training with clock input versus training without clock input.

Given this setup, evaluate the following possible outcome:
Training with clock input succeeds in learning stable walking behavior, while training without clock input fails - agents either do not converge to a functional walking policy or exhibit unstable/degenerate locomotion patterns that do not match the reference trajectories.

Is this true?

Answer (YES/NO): YES